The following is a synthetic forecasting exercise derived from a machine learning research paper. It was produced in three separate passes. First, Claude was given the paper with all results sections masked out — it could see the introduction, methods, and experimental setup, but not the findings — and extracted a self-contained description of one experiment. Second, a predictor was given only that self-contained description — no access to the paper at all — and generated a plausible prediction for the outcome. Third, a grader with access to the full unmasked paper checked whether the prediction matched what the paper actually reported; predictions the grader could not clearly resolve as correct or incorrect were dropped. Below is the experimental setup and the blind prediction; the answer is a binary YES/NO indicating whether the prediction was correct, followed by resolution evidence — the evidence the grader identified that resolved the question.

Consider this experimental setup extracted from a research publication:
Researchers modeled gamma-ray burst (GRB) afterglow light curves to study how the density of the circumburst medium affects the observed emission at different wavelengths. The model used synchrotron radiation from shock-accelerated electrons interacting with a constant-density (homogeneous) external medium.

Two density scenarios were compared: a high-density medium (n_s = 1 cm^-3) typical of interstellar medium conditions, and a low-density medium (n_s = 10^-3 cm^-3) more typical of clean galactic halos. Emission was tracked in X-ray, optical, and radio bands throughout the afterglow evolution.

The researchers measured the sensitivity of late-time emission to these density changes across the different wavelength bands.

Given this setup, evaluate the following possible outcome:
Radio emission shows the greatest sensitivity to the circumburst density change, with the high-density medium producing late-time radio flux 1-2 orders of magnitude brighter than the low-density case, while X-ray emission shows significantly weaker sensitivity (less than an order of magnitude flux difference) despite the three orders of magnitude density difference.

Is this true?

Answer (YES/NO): NO